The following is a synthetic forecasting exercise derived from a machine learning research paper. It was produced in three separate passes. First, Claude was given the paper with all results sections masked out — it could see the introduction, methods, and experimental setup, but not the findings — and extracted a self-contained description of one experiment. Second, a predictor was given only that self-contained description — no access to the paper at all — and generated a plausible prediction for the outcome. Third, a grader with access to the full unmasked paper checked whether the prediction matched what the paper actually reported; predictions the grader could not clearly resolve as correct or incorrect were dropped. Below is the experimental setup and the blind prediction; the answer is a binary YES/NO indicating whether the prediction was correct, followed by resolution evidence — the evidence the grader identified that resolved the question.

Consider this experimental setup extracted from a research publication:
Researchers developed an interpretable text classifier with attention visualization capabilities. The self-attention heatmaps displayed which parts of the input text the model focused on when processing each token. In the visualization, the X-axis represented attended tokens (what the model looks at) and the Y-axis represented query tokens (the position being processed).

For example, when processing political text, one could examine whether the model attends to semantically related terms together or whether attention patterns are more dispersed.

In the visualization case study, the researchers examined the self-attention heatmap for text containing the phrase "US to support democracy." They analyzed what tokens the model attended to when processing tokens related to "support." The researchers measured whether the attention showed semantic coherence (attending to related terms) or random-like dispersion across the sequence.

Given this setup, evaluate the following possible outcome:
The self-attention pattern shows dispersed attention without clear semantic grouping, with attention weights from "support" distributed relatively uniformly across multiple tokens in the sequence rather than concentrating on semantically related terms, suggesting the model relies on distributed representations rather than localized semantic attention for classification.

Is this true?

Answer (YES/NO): NO